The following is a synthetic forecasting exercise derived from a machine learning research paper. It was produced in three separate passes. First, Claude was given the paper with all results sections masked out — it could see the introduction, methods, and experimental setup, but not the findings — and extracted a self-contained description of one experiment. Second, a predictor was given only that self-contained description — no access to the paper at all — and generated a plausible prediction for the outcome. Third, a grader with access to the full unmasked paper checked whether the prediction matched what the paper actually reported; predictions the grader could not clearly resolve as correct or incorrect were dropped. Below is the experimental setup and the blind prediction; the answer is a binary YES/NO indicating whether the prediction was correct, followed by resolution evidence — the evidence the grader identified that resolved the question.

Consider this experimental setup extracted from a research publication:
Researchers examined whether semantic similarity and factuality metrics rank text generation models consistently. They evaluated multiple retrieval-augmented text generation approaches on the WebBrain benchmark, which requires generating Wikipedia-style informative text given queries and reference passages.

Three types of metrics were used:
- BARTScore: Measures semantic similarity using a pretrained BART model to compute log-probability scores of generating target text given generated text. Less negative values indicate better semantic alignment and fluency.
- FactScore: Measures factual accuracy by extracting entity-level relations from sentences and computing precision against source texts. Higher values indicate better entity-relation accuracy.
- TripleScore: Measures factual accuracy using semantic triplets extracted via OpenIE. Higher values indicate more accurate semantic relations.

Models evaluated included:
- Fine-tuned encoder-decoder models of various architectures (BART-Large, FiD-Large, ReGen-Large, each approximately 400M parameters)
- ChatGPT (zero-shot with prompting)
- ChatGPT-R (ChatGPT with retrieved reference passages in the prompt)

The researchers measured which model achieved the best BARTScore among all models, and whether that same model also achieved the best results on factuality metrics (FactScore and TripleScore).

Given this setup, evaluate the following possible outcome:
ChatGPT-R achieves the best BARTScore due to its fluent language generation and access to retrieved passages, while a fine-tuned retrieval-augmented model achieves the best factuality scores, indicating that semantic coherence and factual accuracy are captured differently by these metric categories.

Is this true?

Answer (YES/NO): NO